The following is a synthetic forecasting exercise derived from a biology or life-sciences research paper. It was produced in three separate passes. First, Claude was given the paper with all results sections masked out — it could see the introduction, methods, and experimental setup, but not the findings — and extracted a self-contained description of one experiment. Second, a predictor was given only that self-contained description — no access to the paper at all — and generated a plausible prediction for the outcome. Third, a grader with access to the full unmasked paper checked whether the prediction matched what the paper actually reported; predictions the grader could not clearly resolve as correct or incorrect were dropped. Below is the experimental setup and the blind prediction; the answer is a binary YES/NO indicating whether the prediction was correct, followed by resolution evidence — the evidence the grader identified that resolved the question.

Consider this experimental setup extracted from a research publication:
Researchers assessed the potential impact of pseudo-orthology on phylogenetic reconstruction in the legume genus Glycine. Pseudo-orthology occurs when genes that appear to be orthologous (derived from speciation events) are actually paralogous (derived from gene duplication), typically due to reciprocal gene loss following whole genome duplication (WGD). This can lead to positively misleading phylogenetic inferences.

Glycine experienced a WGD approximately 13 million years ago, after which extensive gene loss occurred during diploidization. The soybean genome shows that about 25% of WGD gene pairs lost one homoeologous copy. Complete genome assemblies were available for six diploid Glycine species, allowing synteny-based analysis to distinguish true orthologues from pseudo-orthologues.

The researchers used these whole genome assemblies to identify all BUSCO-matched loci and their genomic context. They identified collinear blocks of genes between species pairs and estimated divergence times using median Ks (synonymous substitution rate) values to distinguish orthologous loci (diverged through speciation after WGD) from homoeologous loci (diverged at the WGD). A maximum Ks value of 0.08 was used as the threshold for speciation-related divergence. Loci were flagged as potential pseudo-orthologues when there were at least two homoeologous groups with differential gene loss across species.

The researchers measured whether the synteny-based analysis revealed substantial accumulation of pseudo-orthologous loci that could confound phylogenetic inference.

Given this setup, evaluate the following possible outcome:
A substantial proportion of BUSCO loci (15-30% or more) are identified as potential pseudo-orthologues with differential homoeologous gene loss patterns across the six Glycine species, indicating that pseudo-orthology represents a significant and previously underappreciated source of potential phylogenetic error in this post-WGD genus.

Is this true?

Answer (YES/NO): NO